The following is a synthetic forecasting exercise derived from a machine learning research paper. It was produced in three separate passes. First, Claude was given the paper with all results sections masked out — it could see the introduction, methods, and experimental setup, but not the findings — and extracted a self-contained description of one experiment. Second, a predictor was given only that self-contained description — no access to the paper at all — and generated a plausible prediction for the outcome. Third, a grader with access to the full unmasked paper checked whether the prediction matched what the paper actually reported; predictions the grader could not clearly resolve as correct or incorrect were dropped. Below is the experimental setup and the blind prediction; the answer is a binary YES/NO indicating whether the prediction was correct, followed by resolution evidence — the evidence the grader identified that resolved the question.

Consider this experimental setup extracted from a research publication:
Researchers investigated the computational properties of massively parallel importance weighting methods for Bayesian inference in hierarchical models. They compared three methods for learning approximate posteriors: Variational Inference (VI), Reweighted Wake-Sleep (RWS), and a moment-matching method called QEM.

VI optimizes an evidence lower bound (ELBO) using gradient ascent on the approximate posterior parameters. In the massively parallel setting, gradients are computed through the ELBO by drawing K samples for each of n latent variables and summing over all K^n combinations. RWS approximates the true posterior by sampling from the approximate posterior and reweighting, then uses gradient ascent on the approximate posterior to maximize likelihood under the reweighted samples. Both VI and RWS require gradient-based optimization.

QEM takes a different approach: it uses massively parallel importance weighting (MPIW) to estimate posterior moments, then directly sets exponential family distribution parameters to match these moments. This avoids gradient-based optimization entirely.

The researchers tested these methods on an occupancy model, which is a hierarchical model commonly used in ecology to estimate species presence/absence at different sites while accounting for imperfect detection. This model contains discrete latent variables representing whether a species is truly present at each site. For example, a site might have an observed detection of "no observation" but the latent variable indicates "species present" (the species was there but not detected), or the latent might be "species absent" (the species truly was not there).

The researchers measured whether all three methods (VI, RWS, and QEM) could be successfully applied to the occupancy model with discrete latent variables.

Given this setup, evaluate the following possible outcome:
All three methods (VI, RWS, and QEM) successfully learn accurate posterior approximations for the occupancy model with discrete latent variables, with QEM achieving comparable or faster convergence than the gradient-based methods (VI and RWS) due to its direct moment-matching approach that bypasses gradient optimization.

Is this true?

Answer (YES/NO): NO